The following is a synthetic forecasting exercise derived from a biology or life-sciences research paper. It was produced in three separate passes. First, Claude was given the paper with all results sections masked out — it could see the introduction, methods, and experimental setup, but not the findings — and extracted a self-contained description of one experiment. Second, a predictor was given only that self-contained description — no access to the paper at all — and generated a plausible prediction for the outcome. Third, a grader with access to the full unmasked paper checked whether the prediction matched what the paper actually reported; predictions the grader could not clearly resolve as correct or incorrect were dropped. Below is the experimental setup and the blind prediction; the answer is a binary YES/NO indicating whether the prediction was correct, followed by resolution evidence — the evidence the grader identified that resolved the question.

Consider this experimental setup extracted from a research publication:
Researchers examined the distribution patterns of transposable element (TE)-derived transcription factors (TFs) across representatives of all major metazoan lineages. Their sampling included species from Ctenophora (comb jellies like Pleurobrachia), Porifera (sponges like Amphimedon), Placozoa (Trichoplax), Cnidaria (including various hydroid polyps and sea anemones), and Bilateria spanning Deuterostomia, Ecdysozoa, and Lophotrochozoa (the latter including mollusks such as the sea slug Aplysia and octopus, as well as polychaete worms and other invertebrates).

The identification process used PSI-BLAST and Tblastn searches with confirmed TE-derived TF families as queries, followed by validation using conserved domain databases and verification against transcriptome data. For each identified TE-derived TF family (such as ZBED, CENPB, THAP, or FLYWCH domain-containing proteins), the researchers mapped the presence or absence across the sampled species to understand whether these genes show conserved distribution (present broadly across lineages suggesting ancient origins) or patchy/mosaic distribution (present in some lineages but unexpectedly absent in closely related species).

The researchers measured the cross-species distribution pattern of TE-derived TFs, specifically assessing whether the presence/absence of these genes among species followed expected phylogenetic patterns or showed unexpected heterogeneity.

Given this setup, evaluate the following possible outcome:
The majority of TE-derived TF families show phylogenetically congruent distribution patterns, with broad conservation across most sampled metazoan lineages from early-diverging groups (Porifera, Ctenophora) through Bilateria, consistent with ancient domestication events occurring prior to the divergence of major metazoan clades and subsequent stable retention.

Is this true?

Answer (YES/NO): NO